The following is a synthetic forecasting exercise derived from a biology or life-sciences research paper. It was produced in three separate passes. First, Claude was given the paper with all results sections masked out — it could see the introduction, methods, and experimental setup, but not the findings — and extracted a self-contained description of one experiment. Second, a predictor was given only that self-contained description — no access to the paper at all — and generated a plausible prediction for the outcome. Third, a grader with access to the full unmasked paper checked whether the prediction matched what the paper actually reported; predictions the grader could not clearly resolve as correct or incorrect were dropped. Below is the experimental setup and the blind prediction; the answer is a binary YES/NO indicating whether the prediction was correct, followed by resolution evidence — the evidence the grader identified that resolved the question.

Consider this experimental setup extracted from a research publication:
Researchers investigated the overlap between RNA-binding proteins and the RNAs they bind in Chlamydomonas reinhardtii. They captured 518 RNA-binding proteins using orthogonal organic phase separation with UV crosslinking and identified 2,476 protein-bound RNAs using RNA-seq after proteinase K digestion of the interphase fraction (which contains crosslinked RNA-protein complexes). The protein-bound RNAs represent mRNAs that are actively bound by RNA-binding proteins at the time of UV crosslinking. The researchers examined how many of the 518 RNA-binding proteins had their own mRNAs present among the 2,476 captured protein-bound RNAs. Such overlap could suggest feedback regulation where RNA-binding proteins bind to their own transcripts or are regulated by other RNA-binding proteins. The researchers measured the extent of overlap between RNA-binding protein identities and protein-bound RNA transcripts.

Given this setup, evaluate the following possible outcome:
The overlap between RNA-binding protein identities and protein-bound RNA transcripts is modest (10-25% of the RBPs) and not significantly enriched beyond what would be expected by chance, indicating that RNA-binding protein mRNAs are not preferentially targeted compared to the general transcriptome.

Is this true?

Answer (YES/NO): NO